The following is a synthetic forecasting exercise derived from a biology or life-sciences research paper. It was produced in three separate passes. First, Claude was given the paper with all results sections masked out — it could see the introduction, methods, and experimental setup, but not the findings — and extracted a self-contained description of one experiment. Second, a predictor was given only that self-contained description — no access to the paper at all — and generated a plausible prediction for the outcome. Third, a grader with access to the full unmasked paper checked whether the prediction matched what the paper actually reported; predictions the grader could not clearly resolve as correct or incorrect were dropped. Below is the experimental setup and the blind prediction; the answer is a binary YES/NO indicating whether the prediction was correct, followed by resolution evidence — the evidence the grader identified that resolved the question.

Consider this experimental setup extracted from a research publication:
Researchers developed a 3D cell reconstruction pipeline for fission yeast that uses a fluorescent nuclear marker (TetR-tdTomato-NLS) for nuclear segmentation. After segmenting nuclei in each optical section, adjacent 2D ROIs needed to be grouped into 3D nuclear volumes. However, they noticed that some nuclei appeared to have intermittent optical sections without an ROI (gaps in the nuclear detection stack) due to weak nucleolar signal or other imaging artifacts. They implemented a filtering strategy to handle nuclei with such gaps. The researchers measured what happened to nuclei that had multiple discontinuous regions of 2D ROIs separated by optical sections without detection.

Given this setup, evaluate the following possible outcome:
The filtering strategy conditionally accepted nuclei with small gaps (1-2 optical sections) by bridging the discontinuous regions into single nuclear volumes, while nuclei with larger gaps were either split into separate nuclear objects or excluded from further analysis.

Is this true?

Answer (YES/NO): NO